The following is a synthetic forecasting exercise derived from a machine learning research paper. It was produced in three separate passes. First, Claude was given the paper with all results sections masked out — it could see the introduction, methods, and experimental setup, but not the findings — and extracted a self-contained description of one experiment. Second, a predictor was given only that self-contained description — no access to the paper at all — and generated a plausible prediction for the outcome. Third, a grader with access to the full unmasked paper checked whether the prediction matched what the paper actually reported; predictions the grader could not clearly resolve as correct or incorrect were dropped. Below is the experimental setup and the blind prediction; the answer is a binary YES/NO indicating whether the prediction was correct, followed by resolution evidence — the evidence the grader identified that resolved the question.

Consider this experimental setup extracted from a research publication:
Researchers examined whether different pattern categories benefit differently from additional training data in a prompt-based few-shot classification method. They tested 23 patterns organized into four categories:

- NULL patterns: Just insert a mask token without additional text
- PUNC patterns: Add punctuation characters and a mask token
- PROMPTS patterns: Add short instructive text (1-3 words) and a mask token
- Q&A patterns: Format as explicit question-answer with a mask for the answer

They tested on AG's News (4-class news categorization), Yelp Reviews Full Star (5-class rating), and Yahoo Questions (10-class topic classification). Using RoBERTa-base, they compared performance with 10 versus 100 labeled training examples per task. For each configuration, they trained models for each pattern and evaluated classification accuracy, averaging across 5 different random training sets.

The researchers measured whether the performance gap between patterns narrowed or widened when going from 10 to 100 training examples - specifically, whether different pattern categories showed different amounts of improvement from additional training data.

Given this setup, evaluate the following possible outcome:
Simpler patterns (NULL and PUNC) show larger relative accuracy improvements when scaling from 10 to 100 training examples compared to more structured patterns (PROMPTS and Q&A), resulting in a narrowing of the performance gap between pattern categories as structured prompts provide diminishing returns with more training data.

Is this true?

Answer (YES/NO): YES